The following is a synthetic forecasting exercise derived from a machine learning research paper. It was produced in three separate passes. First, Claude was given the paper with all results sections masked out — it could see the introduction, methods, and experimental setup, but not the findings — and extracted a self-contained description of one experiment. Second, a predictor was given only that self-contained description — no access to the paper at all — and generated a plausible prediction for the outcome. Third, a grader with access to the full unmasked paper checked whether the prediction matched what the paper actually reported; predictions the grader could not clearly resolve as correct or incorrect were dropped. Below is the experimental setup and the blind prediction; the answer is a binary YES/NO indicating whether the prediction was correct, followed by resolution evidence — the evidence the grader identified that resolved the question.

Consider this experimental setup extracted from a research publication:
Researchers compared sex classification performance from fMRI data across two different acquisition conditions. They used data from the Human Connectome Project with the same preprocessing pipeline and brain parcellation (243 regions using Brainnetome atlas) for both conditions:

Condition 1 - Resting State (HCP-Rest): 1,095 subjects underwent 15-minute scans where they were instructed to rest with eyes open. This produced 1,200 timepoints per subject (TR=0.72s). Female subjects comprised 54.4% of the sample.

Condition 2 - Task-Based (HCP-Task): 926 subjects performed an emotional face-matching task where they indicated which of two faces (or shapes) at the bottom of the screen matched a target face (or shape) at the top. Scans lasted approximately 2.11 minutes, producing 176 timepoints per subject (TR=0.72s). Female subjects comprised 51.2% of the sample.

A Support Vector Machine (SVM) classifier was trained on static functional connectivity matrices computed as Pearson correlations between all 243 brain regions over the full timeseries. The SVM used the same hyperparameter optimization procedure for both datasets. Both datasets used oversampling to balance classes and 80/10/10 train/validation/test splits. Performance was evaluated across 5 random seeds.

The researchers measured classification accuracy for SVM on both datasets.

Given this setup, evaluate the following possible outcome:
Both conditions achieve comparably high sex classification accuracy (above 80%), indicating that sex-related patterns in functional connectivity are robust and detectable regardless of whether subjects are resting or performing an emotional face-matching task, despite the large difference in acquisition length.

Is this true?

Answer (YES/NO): YES